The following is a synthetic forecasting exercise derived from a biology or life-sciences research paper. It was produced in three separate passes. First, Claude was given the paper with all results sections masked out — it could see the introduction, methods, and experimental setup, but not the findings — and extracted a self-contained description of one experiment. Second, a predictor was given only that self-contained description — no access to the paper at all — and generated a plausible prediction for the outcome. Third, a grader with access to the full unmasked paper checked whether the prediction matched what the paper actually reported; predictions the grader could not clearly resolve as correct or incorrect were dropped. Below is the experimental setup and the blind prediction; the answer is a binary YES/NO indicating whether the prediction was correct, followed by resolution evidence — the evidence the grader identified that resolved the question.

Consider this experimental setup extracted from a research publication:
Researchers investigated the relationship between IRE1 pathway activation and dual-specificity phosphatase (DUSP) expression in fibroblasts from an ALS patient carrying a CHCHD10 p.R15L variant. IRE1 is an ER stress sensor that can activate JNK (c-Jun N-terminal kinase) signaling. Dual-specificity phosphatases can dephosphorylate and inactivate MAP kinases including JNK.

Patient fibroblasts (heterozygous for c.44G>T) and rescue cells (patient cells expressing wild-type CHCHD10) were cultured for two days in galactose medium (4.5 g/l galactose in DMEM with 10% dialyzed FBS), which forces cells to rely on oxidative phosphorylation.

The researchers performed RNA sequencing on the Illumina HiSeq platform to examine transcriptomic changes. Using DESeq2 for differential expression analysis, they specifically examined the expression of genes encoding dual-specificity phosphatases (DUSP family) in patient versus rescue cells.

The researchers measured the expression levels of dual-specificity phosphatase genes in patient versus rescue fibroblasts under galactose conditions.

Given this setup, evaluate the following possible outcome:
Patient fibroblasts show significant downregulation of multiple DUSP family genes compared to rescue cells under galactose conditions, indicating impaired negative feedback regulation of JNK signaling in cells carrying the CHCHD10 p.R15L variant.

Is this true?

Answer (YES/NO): NO